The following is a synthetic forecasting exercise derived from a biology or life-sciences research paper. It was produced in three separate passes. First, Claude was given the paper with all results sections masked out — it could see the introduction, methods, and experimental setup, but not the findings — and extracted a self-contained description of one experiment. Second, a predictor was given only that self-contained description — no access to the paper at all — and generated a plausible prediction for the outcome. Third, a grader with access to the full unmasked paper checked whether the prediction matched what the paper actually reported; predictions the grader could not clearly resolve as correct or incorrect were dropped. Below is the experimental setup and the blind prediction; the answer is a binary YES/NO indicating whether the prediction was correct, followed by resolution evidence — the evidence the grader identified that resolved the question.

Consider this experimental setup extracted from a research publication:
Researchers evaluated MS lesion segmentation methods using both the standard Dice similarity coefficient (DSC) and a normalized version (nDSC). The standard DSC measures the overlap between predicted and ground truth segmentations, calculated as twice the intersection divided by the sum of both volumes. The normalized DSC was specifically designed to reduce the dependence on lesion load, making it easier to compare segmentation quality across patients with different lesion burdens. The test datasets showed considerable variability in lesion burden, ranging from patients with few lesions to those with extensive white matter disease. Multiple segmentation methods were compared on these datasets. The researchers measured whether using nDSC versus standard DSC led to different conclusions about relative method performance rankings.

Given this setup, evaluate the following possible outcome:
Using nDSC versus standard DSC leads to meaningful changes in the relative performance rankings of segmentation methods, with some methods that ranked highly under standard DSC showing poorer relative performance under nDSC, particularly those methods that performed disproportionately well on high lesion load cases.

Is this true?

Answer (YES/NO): NO